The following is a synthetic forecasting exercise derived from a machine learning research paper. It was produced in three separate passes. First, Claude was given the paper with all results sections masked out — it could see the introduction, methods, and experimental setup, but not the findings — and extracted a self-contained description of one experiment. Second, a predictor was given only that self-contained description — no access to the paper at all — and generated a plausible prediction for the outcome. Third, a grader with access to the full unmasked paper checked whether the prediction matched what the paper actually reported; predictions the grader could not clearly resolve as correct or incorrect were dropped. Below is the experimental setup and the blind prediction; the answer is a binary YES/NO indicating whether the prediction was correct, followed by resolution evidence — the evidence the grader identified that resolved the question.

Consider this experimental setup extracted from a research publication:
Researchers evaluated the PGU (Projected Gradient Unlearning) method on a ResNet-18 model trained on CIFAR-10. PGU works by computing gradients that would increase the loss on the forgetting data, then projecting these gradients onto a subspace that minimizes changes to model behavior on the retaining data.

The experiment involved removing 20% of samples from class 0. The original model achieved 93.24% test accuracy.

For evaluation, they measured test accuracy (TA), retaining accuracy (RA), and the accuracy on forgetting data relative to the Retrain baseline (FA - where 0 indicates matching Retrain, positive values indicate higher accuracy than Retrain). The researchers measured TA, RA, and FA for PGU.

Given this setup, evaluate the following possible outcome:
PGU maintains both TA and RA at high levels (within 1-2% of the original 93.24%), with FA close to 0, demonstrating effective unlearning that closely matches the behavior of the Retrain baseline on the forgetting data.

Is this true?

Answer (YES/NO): YES